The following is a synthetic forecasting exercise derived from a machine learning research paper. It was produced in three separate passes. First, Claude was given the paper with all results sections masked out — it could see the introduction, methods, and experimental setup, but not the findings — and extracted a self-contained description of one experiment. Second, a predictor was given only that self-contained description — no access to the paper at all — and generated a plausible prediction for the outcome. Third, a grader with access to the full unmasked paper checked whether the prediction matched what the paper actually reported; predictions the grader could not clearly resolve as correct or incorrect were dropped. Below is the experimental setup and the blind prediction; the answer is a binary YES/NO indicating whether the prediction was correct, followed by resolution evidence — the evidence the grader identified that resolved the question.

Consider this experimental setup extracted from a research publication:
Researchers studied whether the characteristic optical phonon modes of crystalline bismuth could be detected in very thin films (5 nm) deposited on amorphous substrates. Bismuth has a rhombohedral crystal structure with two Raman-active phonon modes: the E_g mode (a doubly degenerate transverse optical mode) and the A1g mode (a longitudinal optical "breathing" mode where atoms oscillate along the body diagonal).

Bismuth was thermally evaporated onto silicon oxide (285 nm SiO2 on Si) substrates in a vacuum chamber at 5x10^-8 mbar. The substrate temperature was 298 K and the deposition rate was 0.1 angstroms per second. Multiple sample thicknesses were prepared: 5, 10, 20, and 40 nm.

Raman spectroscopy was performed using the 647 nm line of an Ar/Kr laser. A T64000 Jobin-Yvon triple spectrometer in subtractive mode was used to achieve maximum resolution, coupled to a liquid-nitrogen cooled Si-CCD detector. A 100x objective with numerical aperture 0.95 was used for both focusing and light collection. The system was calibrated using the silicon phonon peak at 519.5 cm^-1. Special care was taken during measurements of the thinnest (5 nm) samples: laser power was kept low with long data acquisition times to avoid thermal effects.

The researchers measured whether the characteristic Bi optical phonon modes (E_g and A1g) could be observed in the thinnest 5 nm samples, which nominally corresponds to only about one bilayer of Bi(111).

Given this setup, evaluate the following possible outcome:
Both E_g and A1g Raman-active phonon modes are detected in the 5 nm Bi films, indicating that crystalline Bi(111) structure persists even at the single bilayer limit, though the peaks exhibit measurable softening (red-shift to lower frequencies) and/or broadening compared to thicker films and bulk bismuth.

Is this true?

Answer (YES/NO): NO